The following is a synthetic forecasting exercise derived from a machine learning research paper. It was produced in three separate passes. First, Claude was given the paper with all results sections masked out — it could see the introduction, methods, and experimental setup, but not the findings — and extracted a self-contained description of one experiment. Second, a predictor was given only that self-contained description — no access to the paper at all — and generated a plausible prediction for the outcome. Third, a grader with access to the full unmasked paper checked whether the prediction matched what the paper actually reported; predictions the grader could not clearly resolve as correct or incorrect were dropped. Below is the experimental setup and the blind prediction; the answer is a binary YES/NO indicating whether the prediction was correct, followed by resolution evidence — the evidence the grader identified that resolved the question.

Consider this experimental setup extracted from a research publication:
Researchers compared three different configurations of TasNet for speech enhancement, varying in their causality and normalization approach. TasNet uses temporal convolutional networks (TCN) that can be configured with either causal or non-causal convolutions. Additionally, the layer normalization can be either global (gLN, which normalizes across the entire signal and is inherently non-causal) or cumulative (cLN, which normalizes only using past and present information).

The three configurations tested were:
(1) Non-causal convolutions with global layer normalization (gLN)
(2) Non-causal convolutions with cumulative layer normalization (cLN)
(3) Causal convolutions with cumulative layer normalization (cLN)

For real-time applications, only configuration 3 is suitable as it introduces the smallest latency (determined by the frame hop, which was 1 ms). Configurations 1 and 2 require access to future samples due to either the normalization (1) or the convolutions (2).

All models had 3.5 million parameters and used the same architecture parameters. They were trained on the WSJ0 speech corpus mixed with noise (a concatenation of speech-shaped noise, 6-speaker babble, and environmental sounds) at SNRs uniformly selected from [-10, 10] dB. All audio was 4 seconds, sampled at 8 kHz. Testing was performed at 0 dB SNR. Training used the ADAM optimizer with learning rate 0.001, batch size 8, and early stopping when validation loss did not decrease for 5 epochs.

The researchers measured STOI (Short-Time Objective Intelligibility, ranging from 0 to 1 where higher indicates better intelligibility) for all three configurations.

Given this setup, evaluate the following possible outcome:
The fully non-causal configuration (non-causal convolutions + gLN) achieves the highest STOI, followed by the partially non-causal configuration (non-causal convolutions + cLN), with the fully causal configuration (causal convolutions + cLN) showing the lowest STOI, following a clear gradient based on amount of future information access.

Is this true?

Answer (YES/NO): NO